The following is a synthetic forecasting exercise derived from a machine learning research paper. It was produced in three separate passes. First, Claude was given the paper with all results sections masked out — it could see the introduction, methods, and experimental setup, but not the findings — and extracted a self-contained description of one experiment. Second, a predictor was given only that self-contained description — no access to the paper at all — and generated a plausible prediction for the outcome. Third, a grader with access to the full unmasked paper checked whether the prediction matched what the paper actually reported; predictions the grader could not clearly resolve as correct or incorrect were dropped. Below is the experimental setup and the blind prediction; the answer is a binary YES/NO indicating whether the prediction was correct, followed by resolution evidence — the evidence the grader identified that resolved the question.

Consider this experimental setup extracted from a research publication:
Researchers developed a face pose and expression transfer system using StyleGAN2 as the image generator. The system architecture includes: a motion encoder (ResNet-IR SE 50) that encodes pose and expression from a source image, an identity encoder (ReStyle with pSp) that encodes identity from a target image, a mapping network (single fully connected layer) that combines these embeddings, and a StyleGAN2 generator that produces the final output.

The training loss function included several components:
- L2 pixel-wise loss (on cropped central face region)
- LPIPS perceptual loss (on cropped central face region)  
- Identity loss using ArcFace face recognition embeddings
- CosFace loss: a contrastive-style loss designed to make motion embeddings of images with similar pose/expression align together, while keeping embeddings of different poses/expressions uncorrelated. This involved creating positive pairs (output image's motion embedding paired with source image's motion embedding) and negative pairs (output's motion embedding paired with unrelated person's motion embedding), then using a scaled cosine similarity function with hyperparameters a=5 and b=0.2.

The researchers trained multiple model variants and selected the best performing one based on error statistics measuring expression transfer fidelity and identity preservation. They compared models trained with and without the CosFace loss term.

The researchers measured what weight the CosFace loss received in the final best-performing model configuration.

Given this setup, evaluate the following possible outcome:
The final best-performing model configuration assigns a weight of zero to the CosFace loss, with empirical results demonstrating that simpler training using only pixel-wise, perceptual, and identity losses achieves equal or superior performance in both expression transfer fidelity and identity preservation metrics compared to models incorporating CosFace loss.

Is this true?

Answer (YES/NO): YES